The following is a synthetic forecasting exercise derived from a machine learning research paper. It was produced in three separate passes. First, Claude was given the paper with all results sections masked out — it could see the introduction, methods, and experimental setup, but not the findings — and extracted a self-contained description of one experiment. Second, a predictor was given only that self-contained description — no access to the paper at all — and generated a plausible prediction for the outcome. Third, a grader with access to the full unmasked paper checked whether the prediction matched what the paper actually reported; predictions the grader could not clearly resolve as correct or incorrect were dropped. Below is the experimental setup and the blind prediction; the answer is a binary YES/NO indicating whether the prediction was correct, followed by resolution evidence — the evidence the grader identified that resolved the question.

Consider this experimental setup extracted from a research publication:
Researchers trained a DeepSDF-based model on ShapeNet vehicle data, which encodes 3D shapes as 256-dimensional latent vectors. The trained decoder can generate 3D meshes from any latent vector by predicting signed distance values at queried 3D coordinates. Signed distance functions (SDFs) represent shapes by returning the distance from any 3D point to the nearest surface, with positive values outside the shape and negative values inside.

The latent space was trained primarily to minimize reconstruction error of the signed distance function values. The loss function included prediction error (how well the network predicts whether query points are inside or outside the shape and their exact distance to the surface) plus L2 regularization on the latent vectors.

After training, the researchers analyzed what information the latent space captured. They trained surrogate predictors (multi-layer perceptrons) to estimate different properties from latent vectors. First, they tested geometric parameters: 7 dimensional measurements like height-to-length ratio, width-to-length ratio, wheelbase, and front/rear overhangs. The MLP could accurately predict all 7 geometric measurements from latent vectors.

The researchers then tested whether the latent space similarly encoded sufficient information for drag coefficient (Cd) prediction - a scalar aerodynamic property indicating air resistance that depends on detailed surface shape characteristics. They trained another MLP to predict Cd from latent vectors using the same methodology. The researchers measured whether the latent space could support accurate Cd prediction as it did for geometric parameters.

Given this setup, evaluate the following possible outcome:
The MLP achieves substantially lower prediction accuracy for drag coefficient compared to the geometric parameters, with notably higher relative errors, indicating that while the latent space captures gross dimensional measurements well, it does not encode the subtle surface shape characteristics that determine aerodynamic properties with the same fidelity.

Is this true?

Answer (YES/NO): YES